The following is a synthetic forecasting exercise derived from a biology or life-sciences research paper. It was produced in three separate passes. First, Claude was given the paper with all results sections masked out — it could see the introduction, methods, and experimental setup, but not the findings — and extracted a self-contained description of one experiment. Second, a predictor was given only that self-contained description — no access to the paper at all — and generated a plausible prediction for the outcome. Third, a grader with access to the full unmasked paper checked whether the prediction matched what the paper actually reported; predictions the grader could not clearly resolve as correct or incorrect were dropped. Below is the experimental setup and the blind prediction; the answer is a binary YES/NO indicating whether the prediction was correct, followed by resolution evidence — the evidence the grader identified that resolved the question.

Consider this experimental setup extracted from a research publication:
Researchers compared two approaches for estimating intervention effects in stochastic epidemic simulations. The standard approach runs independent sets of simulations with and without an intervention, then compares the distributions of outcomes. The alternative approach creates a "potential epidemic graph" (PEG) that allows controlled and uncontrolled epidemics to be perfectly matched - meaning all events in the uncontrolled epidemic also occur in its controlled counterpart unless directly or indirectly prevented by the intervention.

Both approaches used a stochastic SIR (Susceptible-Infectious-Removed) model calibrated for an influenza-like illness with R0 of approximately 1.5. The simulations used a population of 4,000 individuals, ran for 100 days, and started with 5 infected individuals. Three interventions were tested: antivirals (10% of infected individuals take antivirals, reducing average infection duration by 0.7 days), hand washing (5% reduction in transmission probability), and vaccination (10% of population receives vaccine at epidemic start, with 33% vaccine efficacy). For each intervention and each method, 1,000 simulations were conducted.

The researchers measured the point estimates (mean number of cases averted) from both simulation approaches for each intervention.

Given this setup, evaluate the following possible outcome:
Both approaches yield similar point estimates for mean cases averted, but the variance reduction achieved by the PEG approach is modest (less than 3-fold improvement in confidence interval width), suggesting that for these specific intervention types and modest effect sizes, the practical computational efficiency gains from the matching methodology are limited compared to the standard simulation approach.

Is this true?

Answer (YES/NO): YES